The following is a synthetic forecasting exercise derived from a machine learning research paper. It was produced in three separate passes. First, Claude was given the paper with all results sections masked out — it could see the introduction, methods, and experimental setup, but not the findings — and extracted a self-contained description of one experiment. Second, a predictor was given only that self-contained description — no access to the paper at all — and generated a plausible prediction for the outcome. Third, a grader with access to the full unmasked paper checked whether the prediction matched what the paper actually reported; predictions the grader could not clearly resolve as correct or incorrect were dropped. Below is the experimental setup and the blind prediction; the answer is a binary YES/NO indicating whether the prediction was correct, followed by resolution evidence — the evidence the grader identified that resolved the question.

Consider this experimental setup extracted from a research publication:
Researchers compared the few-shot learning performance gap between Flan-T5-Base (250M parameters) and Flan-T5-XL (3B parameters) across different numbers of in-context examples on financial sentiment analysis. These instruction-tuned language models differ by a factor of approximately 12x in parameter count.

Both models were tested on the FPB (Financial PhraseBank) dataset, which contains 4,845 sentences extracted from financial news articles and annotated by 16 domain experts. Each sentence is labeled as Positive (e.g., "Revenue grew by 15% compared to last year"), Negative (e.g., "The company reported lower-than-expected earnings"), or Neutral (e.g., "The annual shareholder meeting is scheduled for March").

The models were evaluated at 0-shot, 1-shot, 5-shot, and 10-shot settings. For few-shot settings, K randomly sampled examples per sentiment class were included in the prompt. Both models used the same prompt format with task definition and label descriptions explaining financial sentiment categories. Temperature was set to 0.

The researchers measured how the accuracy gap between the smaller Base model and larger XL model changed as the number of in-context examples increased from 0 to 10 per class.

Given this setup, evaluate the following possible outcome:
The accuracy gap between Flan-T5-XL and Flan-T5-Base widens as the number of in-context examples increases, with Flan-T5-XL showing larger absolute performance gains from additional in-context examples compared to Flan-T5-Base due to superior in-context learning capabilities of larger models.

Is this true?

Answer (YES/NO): NO